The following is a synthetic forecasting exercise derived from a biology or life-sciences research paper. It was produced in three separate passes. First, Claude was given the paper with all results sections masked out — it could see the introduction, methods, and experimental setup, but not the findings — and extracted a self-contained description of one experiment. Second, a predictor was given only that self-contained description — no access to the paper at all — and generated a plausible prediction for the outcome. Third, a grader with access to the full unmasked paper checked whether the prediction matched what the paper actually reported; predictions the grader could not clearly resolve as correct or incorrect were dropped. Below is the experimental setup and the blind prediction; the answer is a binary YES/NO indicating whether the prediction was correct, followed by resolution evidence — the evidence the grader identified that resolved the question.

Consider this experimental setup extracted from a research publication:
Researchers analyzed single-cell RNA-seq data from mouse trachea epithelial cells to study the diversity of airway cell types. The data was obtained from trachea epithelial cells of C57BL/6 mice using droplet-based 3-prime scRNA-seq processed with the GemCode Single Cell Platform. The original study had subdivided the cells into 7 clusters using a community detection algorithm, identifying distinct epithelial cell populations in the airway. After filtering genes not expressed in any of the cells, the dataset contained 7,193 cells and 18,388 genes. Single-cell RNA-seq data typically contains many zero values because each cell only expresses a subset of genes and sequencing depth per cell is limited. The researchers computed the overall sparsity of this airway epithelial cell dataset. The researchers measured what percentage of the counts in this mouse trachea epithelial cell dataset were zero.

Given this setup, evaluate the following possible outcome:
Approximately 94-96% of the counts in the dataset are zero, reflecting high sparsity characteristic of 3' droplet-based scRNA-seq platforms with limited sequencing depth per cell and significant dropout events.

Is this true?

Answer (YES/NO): NO